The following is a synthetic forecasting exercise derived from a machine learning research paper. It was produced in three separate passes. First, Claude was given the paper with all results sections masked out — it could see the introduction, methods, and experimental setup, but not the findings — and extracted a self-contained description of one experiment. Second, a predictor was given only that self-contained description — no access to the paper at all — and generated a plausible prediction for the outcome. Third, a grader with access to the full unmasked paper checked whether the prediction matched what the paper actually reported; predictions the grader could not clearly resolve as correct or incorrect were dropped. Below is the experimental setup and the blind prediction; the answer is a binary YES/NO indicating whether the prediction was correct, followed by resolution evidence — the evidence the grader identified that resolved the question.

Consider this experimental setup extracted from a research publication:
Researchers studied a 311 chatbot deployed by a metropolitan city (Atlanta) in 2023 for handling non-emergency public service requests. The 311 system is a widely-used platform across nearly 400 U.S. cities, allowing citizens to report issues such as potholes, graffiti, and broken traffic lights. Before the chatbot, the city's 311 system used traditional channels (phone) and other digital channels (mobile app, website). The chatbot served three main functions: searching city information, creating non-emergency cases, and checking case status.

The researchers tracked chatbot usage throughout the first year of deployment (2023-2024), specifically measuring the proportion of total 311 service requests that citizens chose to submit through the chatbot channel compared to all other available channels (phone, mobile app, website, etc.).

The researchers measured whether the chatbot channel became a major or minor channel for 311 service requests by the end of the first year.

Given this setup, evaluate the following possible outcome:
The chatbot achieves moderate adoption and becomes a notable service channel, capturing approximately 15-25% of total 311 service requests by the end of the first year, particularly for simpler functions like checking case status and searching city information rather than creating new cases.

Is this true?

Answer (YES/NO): NO